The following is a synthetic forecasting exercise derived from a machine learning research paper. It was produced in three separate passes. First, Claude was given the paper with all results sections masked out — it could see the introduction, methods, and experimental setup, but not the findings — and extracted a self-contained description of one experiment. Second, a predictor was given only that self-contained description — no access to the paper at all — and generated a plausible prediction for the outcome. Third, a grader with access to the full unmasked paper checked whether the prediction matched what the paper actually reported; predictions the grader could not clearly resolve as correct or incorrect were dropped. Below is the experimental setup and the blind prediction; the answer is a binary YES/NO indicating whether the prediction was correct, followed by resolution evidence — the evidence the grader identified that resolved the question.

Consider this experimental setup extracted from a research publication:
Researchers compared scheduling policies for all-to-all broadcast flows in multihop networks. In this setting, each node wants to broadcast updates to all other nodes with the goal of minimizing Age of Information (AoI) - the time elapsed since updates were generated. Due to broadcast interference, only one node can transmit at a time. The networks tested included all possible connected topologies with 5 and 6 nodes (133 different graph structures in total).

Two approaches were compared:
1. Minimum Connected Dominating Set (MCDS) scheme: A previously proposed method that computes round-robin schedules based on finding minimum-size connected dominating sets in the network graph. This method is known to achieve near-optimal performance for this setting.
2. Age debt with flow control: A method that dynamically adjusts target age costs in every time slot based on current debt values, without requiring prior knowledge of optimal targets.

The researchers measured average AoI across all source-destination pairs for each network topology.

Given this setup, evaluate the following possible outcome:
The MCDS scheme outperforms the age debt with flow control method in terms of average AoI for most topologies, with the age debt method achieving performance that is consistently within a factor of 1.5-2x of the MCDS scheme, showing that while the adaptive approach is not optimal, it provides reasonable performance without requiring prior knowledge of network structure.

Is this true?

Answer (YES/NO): NO